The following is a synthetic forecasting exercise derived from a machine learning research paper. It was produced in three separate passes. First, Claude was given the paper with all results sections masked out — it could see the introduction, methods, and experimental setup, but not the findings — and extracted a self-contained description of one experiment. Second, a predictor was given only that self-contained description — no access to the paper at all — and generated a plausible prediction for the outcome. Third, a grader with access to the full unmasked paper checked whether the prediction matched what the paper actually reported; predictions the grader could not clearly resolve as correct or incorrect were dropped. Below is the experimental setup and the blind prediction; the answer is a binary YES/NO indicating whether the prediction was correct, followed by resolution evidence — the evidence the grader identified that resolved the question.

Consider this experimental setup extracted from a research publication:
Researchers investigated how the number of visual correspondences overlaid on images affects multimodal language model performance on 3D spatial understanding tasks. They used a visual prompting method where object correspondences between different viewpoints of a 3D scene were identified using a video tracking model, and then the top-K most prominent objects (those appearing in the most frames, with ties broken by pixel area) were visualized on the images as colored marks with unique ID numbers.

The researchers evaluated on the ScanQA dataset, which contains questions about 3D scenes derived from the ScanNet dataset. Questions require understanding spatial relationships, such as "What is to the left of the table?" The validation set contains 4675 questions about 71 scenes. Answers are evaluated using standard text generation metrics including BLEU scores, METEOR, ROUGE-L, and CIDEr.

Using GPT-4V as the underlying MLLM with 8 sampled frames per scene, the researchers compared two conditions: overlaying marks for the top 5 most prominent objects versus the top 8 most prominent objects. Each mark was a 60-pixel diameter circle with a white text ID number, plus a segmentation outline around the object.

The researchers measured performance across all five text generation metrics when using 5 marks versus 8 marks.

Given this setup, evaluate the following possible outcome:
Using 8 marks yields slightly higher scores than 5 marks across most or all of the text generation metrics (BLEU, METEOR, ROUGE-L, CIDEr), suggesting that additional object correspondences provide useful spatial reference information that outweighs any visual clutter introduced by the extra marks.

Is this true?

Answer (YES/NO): NO